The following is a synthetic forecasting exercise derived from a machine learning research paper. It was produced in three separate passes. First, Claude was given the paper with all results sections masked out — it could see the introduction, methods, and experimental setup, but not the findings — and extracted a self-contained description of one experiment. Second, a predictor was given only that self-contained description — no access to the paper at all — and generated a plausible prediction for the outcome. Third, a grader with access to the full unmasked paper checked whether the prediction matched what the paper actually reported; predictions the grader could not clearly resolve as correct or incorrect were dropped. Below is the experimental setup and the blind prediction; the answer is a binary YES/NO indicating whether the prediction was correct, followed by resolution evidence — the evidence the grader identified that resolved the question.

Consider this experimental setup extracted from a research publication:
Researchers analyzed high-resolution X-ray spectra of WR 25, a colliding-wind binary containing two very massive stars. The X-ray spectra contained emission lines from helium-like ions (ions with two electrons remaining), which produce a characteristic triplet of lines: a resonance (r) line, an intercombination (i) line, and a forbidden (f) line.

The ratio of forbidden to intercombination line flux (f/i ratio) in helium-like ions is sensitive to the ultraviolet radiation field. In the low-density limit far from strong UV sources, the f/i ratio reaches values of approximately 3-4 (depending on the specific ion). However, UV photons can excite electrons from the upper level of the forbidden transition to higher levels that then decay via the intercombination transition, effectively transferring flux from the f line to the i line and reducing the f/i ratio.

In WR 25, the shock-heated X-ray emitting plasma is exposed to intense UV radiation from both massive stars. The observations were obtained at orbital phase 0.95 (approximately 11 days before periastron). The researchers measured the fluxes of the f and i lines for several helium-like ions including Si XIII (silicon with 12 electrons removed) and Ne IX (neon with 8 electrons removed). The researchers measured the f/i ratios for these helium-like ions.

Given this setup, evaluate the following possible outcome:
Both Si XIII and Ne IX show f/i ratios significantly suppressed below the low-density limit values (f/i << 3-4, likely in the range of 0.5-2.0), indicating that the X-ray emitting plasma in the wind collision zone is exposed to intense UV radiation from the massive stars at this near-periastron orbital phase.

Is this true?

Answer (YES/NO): NO